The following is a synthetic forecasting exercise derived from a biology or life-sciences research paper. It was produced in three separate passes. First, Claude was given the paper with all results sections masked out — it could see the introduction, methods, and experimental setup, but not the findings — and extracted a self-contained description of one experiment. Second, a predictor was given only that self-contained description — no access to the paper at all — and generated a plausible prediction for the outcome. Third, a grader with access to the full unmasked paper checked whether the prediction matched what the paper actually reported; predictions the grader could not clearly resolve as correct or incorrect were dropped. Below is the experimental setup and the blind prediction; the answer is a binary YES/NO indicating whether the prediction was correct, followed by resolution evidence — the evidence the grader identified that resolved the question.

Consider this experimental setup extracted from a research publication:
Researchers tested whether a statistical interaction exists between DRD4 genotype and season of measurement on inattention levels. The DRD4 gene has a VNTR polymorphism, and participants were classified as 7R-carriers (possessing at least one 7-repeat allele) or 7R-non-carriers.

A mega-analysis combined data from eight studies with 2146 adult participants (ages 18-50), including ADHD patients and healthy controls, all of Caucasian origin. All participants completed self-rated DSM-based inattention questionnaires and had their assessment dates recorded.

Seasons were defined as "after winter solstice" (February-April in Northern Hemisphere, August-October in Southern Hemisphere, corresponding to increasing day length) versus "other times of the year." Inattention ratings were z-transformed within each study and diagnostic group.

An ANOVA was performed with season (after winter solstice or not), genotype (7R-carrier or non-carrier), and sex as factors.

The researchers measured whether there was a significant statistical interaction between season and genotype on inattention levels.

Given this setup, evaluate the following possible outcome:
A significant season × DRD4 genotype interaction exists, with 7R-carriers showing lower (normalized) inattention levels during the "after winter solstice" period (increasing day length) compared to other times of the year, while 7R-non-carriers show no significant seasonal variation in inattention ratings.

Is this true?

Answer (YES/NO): YES